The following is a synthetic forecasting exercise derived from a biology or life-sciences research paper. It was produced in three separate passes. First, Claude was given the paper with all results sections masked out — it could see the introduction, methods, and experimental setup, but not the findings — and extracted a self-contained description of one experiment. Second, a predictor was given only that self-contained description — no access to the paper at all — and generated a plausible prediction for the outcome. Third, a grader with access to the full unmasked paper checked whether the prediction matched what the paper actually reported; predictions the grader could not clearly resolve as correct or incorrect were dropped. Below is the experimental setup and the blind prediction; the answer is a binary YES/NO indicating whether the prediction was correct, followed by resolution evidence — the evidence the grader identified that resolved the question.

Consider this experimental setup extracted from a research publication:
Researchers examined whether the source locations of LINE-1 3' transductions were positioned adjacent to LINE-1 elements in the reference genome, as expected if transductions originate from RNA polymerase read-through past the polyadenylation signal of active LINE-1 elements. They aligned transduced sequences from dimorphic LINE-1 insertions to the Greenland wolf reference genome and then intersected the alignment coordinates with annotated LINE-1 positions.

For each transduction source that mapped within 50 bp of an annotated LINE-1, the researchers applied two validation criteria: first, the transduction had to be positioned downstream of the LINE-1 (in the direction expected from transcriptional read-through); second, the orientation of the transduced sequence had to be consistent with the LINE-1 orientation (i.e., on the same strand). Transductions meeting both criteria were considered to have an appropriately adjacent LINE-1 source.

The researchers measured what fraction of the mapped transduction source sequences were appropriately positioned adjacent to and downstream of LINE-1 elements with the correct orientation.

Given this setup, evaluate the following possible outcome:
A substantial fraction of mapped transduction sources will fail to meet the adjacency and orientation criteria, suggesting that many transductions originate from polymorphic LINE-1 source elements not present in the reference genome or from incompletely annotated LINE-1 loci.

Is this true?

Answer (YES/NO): YES